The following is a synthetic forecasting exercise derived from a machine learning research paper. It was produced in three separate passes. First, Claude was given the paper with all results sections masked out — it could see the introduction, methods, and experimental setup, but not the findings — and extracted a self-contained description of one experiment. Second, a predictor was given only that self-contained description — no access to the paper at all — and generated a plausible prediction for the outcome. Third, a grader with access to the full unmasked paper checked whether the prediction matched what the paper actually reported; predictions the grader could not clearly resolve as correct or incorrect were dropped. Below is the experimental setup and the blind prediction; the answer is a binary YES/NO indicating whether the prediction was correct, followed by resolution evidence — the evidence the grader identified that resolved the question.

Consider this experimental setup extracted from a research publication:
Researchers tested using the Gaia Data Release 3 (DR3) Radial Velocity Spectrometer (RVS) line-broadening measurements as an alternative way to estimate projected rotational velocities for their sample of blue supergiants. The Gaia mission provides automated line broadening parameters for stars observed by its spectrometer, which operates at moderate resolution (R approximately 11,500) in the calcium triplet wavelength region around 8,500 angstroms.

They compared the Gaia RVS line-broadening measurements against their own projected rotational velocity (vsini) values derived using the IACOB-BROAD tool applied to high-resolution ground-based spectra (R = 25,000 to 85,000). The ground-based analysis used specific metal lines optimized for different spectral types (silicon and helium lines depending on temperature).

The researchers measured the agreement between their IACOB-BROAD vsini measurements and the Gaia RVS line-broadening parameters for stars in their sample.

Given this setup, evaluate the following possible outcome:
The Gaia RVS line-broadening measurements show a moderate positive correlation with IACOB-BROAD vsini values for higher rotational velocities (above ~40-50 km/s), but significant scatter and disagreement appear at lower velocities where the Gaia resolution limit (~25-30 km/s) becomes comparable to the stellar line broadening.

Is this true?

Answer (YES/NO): NO